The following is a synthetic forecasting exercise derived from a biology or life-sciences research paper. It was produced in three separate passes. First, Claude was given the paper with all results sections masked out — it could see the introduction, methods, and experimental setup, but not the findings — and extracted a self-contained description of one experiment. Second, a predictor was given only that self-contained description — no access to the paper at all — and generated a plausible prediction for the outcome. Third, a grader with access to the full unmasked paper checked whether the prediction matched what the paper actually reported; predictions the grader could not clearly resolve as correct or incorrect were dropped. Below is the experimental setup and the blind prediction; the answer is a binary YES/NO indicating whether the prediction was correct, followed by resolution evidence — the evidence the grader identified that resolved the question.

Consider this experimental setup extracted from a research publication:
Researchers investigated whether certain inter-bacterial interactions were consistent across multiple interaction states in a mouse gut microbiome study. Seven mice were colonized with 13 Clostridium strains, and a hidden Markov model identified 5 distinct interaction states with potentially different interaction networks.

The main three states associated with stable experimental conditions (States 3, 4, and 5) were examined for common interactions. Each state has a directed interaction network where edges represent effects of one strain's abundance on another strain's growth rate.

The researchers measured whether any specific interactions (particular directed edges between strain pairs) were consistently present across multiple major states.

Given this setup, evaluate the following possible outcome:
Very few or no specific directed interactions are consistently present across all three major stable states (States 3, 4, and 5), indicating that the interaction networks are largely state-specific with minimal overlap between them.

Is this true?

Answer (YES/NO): YES